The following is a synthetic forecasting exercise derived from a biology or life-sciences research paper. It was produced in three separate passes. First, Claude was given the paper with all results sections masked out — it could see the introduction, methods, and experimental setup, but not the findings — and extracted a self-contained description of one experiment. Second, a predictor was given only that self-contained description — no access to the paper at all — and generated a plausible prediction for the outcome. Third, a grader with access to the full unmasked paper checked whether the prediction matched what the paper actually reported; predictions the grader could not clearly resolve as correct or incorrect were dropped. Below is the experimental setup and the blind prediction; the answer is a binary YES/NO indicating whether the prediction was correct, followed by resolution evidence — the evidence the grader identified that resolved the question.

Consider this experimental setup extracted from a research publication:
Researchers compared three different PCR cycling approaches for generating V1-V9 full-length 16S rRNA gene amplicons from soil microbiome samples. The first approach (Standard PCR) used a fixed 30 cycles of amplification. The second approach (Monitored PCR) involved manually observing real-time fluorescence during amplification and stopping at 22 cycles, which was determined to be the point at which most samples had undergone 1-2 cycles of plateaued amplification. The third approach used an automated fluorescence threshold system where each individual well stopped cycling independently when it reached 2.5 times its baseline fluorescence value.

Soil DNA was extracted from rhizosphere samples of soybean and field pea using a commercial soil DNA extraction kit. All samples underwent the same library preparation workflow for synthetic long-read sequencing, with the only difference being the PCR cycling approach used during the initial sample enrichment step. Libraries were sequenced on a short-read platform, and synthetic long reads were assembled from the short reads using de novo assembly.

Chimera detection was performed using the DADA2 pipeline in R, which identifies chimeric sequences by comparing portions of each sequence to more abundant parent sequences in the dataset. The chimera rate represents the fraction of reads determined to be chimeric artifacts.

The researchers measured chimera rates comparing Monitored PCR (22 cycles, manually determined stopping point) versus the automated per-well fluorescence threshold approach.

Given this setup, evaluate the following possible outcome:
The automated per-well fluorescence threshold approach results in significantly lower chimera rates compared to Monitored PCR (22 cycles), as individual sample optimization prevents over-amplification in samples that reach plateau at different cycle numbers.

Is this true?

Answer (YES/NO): NO